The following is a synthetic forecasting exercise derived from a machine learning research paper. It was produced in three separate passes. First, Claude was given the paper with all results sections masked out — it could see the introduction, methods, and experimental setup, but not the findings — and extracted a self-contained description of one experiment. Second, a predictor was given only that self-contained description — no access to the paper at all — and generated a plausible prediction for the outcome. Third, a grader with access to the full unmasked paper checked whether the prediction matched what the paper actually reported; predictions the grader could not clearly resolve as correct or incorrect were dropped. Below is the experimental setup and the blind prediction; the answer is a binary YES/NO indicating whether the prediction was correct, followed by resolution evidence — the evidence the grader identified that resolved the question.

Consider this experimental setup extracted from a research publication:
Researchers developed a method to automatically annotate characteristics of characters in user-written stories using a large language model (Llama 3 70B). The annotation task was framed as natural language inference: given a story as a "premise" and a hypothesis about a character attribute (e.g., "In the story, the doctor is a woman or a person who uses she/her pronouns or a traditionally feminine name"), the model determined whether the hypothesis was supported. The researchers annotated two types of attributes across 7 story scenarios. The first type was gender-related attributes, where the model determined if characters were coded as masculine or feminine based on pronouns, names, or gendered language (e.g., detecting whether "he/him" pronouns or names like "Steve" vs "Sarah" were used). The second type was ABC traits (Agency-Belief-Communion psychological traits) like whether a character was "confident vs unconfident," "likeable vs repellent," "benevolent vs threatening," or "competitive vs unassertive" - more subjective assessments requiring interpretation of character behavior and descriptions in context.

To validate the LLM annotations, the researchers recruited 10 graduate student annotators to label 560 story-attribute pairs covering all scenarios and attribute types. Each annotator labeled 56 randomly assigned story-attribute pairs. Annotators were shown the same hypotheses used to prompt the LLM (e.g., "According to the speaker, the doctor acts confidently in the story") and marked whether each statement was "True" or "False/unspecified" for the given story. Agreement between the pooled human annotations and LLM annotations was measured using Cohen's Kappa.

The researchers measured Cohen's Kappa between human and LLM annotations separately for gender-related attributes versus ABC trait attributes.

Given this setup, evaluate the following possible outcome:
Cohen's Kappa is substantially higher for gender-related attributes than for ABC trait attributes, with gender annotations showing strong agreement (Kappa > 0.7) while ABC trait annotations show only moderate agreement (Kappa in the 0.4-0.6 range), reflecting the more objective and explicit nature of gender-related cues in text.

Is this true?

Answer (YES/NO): NO